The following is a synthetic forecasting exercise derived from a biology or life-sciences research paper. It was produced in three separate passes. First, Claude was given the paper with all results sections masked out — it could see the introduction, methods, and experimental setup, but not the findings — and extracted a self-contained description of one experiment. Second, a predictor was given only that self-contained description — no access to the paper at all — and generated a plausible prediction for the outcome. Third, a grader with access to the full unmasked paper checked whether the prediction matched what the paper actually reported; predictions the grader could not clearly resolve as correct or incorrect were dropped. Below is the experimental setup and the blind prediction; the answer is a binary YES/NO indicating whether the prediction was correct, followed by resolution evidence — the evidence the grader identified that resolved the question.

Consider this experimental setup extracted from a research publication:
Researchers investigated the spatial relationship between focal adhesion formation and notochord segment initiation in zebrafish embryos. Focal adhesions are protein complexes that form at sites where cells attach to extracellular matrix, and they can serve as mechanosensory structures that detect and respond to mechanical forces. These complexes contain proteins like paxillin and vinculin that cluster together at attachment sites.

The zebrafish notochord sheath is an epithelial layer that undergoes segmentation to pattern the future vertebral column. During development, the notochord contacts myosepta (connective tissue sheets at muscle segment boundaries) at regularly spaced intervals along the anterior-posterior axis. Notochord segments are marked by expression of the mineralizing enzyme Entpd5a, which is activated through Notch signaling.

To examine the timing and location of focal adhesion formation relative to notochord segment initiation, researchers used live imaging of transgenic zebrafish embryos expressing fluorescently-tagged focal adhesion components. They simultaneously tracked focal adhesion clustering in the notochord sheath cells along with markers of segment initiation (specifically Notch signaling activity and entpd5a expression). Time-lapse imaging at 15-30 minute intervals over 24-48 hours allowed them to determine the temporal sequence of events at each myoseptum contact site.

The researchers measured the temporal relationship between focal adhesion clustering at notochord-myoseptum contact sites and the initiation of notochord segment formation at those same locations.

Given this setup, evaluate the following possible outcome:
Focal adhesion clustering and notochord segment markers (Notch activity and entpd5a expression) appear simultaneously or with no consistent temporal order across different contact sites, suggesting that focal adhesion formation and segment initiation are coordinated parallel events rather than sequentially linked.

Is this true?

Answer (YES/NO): NO